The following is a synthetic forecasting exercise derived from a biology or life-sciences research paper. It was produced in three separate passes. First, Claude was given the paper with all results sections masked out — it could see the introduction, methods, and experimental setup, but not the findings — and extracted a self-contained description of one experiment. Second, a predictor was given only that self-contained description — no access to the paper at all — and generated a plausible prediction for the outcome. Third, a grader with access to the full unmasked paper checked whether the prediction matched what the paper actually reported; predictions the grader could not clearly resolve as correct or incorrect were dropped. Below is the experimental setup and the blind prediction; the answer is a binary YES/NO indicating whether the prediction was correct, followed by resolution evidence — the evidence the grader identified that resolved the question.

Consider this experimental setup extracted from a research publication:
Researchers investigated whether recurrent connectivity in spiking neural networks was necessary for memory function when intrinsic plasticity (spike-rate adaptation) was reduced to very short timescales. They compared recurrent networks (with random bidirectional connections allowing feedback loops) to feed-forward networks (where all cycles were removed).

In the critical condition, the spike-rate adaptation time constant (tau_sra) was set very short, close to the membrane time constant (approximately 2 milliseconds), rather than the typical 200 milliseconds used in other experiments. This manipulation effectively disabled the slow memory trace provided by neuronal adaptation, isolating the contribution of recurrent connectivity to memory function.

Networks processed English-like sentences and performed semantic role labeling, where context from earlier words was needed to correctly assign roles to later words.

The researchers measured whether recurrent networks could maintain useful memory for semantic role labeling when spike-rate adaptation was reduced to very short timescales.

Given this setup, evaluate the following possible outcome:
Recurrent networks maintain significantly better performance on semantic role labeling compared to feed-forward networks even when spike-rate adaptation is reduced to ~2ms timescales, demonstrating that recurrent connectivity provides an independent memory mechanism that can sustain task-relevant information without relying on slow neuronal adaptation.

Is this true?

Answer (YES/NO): NO